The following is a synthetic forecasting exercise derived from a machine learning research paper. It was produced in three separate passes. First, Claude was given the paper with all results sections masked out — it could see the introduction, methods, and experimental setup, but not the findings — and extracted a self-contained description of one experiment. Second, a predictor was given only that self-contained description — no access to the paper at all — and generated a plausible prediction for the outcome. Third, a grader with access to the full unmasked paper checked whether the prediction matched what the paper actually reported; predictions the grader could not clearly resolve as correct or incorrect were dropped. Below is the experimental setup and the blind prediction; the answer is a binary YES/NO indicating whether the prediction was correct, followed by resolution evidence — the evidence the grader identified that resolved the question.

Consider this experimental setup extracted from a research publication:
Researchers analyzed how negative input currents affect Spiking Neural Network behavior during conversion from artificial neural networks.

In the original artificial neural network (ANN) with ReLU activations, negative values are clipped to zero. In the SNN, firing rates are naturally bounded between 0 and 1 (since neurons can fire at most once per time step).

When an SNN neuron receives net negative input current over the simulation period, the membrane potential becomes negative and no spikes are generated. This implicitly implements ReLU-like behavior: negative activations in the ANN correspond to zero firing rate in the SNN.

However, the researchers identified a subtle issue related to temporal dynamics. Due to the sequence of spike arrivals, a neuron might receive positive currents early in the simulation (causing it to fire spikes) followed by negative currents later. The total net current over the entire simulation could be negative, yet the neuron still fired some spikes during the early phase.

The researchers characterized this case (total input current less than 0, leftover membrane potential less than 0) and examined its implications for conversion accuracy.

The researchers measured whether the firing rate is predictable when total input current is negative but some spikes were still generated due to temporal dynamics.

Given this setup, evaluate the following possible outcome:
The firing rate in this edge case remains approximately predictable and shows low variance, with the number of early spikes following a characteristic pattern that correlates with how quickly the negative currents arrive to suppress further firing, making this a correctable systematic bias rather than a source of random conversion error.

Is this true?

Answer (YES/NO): NO